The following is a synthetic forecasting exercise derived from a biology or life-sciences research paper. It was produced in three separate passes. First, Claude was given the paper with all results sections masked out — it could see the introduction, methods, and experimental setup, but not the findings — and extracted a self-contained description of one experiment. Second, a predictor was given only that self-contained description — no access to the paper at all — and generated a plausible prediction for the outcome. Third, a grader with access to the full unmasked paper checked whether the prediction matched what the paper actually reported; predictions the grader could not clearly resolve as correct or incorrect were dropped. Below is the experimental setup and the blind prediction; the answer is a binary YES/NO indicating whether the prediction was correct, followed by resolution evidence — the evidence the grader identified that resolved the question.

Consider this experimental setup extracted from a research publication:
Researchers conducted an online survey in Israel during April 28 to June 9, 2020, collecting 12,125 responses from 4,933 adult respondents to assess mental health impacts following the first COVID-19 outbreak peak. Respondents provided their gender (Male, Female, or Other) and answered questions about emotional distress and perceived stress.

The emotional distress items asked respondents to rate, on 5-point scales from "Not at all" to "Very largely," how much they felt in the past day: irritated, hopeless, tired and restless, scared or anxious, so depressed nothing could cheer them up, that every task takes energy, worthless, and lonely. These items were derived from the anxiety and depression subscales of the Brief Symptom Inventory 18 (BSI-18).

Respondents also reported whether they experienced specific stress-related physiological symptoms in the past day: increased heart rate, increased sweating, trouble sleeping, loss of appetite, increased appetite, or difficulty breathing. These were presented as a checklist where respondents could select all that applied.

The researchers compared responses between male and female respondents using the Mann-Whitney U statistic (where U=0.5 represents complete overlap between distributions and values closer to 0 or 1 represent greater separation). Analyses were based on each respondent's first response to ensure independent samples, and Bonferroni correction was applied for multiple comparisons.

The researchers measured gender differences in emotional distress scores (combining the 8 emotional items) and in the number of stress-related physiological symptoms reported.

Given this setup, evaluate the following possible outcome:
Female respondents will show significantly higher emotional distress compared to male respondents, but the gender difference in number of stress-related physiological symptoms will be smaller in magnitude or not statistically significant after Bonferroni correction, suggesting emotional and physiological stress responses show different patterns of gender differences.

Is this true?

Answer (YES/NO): NO